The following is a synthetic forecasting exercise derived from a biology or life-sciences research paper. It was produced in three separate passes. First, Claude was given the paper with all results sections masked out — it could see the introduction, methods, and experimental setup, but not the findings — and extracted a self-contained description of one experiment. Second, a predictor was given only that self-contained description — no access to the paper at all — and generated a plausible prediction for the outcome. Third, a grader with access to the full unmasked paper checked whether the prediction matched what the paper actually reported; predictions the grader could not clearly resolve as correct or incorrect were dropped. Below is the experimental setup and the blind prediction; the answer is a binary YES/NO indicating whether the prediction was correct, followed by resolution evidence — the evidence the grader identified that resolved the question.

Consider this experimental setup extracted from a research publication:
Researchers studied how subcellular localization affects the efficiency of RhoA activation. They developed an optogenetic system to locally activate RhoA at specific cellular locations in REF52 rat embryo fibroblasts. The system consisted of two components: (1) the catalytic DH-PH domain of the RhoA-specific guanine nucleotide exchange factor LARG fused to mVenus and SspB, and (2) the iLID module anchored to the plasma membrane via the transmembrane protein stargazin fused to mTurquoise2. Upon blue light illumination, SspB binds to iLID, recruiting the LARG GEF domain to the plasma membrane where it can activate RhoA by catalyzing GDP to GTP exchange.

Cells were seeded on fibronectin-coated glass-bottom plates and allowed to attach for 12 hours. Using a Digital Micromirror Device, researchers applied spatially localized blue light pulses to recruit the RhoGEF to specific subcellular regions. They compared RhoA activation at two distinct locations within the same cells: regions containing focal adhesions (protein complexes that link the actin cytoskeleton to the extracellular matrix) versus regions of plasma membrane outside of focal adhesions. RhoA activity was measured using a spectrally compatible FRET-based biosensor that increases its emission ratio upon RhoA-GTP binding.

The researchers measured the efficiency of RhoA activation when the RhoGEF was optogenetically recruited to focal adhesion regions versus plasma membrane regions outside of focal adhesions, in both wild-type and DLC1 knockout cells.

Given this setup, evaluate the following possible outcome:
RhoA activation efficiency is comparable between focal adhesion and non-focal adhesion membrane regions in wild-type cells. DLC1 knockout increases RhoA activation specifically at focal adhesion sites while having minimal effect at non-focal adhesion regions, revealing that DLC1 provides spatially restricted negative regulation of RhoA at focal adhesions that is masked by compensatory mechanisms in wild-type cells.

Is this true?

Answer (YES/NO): NO